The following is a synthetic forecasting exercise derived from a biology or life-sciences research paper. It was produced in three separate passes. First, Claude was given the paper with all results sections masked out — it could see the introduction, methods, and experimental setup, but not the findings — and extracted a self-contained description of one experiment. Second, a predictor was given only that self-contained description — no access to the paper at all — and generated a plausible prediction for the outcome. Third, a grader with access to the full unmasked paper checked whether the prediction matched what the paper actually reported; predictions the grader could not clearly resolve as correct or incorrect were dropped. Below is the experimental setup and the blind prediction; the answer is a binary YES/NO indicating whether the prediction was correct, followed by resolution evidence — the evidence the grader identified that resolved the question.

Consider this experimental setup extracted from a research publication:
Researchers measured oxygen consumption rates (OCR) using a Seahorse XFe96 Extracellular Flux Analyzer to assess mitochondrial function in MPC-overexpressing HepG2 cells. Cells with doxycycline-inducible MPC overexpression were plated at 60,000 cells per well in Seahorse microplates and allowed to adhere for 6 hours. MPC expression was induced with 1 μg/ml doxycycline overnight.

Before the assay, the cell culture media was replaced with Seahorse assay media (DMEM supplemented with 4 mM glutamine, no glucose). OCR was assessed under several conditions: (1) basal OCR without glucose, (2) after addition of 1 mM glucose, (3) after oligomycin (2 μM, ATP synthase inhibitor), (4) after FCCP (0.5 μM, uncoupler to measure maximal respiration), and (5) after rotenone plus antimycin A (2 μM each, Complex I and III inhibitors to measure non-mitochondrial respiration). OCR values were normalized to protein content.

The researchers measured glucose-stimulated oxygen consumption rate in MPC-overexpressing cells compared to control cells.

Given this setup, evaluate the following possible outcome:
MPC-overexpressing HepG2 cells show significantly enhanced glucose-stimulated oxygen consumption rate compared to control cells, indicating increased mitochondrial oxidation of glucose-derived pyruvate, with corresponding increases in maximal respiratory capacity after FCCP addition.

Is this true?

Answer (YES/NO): NO